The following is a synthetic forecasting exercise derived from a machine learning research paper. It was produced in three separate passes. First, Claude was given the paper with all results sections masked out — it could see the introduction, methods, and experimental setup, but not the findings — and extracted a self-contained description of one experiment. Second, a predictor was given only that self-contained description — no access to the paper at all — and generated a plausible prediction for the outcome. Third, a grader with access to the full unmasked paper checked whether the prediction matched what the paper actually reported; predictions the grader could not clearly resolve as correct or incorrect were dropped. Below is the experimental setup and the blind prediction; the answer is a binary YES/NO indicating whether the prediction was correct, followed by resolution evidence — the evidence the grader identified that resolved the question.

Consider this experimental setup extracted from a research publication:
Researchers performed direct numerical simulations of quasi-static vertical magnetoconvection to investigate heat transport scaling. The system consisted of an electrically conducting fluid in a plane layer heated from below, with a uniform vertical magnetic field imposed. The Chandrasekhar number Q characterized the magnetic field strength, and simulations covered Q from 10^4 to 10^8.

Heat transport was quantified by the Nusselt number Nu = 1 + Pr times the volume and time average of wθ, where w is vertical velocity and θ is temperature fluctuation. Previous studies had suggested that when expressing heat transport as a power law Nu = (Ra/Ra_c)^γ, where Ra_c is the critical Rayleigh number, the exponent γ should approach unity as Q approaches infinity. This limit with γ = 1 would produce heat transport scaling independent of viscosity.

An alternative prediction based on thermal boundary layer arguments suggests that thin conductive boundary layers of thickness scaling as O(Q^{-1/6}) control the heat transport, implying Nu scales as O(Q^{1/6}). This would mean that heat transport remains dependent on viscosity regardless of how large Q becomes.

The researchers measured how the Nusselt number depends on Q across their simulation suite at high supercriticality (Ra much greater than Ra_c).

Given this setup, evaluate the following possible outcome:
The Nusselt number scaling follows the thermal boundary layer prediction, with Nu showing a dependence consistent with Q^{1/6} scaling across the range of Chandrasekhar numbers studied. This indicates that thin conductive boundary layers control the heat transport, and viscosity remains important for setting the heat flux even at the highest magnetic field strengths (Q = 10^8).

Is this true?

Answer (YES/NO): YES